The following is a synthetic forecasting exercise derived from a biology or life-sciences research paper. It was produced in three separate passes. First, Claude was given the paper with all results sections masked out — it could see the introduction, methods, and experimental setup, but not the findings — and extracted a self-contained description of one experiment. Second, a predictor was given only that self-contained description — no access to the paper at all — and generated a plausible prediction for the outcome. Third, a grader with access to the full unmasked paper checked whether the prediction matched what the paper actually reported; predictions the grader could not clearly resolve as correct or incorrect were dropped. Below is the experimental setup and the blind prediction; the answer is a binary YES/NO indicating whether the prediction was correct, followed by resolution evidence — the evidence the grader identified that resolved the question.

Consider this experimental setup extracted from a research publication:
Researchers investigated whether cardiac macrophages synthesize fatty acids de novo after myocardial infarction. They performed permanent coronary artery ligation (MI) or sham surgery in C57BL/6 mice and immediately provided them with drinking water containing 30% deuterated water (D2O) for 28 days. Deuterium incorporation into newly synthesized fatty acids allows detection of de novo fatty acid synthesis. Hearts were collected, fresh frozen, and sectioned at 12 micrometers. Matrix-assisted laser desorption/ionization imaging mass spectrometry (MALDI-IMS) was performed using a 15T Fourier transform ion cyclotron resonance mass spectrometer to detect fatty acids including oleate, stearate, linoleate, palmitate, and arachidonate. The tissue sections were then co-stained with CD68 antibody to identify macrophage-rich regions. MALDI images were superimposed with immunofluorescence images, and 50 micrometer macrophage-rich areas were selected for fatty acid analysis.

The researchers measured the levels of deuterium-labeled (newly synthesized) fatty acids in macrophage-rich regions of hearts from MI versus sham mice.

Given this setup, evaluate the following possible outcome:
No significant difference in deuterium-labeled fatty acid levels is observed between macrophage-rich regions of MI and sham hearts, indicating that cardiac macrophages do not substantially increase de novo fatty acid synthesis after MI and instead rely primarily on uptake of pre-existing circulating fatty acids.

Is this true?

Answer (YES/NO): NO